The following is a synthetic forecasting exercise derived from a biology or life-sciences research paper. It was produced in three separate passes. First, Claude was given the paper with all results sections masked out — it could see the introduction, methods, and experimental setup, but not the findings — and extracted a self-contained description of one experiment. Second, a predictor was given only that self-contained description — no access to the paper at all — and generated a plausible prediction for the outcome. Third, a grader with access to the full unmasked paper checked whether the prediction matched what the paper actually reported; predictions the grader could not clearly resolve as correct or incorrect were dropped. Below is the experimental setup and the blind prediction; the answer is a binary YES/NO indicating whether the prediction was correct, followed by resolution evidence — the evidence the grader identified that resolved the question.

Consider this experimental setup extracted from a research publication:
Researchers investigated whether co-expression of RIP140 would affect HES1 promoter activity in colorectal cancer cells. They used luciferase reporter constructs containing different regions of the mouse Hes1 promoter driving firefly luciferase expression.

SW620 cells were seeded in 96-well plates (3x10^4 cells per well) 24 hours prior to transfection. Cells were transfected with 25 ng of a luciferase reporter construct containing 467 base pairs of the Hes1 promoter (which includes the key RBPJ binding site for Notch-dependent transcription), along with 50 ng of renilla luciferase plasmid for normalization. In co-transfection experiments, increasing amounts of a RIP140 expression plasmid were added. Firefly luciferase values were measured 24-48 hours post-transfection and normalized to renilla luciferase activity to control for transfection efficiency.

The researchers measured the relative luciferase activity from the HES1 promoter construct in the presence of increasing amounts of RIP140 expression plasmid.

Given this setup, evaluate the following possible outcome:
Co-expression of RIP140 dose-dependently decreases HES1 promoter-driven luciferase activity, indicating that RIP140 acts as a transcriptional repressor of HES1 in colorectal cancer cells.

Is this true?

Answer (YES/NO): NO